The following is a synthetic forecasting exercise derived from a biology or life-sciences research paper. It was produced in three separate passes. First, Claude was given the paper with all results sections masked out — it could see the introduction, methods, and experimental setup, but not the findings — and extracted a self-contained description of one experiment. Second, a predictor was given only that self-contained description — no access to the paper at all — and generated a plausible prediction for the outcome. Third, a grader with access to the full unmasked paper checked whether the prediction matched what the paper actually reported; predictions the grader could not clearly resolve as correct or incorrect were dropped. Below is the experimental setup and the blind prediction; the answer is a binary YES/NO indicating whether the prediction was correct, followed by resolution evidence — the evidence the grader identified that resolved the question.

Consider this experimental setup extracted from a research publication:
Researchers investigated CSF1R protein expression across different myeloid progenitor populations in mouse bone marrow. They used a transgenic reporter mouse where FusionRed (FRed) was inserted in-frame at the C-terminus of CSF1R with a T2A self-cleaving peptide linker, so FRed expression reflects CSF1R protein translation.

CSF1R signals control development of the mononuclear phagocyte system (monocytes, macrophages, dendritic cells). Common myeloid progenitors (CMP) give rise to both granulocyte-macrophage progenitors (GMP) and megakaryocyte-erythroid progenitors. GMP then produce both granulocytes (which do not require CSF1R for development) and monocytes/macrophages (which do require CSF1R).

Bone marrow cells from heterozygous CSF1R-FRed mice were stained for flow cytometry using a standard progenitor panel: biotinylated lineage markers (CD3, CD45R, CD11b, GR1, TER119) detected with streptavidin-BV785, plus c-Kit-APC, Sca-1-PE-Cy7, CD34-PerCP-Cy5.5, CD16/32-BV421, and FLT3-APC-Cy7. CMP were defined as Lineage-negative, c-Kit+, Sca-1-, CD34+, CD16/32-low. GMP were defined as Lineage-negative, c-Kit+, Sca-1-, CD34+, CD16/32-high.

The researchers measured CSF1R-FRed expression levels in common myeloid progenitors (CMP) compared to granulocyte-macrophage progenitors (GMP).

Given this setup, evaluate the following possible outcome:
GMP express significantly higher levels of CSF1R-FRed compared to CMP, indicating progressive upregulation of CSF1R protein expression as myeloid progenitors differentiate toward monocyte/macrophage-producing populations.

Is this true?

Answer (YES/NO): NO